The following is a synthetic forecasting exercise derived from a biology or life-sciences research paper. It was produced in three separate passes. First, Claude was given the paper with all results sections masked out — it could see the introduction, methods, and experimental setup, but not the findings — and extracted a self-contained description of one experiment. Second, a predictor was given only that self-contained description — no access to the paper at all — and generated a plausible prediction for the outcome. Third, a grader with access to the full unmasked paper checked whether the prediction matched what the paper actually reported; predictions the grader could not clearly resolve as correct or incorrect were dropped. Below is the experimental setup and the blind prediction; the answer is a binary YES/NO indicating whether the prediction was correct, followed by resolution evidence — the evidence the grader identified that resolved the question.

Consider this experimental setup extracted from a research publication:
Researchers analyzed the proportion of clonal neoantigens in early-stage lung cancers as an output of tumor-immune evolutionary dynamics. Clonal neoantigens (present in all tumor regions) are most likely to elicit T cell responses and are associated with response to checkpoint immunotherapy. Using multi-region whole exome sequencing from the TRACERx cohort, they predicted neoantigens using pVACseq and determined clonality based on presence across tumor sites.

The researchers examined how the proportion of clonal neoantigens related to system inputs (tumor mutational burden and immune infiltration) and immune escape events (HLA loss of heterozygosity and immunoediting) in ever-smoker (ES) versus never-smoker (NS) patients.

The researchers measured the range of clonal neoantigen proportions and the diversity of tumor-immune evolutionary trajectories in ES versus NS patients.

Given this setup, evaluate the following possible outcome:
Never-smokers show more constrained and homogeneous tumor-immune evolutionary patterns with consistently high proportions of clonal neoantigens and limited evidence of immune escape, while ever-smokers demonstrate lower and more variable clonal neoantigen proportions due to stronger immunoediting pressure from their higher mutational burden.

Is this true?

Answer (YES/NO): NO